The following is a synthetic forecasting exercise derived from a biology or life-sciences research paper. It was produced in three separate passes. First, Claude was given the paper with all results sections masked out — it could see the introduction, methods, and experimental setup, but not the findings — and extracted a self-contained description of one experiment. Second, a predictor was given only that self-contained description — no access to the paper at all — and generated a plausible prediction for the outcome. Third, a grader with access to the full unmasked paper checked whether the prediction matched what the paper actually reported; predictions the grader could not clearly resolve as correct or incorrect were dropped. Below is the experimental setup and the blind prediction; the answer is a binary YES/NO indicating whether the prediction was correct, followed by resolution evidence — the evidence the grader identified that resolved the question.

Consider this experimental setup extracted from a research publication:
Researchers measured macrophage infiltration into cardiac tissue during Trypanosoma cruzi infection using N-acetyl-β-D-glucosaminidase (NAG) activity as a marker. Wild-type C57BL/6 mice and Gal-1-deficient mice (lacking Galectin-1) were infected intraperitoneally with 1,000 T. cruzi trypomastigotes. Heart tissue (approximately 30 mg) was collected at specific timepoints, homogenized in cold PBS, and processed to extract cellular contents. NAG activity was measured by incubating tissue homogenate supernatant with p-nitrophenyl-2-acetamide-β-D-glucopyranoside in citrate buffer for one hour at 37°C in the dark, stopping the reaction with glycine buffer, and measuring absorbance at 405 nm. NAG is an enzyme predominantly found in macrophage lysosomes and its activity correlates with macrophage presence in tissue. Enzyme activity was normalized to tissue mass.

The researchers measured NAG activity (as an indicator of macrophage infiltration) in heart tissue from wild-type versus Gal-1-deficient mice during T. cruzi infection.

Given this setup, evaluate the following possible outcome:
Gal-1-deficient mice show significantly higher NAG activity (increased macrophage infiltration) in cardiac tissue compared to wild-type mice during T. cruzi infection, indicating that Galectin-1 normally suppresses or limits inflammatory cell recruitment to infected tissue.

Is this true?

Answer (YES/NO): NO